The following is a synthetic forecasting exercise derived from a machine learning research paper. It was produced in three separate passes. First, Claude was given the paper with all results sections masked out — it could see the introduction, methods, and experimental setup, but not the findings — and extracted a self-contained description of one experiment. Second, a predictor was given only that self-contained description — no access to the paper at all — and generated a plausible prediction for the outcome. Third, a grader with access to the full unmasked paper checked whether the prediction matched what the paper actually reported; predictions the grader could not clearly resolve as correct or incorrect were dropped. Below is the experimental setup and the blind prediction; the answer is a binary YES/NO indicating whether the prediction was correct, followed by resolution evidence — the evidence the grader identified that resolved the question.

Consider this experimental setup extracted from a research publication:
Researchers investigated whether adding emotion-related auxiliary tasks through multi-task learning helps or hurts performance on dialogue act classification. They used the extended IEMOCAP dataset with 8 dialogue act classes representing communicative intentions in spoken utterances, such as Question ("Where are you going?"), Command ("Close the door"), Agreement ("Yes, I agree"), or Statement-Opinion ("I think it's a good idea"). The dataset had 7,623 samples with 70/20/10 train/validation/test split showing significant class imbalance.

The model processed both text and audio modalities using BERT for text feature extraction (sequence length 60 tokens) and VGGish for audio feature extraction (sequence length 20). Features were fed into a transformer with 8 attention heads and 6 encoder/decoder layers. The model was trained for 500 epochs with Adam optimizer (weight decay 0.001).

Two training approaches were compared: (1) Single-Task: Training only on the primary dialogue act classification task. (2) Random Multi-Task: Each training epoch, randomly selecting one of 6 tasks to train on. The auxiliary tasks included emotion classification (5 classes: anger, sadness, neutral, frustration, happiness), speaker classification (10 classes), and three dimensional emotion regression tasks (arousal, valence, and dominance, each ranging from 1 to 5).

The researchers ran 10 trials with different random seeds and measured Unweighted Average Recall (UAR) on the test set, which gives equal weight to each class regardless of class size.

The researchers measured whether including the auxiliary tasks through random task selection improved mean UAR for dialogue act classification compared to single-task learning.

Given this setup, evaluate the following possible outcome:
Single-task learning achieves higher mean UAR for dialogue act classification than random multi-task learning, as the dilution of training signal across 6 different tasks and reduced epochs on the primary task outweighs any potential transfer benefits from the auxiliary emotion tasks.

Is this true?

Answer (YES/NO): YES